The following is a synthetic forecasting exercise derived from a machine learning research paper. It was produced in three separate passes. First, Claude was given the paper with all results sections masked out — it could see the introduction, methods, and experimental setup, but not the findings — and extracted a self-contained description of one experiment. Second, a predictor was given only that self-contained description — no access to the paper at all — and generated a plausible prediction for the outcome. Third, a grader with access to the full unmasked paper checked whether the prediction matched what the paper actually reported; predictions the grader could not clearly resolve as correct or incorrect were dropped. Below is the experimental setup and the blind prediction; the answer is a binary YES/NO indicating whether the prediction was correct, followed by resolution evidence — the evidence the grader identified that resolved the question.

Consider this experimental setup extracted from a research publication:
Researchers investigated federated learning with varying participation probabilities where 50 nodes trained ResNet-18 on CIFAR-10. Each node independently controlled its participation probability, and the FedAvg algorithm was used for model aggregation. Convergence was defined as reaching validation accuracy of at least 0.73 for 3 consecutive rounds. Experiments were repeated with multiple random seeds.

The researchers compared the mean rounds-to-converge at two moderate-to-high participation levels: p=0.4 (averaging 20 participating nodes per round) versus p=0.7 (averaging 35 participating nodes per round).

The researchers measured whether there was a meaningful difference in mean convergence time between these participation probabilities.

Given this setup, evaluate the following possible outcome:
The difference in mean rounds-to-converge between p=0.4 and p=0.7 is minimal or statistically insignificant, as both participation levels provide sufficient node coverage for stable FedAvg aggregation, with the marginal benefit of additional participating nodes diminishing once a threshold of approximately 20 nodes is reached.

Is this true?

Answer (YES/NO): NO